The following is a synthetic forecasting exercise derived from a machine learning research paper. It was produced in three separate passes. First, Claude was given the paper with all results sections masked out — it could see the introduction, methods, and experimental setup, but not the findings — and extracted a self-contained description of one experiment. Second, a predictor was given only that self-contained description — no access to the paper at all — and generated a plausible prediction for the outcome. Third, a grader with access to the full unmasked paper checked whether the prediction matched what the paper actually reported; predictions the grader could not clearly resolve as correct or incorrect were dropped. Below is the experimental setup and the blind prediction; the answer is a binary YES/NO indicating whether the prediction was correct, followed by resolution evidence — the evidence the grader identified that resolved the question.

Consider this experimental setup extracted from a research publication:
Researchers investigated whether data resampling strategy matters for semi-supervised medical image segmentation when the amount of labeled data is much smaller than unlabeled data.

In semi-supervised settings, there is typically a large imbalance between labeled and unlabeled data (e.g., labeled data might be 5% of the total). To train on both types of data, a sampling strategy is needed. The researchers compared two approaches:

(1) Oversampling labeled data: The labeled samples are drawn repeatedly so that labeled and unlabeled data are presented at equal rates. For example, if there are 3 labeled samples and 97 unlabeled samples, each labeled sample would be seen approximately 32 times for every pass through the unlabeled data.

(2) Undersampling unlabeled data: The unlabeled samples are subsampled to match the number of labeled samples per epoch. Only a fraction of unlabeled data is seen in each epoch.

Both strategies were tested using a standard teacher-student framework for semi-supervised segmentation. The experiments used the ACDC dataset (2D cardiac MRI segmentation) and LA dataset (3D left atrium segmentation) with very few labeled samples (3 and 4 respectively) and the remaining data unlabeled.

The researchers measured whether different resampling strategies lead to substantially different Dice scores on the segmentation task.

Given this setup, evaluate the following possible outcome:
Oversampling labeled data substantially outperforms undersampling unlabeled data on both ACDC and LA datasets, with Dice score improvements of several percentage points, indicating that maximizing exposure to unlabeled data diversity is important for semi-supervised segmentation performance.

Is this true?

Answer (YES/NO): NO